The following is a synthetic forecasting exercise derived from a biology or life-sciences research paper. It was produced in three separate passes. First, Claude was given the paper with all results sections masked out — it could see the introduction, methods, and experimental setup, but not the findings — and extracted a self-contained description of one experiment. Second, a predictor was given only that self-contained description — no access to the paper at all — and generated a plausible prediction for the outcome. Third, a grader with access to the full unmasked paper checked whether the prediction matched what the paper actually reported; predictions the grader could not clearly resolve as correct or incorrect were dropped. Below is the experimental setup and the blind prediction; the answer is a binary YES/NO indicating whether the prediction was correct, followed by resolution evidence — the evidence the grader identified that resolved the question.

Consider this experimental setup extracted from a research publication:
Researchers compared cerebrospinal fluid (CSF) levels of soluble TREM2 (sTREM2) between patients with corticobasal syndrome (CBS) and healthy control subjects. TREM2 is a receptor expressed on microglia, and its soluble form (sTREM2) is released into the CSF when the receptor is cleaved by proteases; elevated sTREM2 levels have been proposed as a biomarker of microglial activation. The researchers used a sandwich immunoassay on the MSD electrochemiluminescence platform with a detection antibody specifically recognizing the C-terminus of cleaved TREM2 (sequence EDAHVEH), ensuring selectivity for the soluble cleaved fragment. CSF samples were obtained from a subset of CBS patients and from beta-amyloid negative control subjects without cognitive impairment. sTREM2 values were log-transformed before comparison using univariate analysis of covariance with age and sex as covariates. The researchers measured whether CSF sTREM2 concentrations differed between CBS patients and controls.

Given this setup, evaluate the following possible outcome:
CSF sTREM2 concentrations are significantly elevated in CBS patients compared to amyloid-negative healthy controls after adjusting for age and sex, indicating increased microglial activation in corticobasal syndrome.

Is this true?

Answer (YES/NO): NO